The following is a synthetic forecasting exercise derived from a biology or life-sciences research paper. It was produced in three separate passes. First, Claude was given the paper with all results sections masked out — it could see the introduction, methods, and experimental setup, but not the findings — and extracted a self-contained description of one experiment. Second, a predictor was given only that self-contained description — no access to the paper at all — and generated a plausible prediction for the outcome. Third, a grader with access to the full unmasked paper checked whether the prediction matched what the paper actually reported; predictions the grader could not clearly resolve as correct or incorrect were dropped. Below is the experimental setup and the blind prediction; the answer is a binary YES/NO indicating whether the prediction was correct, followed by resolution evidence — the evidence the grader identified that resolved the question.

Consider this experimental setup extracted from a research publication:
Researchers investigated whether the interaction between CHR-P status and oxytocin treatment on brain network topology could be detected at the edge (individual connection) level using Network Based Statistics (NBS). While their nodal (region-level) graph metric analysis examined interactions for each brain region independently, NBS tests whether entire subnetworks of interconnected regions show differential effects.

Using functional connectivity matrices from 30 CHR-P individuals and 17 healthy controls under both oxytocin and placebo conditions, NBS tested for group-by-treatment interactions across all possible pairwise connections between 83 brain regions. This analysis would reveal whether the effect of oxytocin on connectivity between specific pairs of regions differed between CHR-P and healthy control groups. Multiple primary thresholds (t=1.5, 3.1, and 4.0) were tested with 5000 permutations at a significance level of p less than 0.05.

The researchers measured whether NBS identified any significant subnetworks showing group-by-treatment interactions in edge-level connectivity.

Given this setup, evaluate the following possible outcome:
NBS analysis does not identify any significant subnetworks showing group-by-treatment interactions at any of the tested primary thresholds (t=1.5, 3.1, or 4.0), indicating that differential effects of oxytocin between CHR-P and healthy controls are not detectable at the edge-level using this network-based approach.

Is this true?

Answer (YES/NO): YES